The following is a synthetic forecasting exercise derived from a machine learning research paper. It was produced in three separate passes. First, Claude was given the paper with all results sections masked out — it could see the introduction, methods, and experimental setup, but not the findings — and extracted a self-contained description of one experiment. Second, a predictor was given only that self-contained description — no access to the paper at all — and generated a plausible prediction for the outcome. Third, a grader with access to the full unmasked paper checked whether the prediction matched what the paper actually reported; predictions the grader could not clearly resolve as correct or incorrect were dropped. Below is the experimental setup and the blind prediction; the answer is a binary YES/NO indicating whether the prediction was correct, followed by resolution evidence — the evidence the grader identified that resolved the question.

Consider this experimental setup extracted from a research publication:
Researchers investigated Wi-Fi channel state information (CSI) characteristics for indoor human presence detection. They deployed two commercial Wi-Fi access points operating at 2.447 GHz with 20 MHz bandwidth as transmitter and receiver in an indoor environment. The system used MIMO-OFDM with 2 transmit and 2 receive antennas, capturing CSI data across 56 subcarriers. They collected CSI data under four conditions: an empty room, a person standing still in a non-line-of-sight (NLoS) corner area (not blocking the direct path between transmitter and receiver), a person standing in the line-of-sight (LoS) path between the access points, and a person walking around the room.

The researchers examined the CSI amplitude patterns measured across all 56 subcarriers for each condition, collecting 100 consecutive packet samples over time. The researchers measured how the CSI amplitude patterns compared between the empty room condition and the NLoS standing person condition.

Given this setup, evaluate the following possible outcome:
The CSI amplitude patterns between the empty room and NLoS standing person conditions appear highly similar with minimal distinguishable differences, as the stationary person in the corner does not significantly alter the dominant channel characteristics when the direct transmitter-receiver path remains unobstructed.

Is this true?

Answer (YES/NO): YES